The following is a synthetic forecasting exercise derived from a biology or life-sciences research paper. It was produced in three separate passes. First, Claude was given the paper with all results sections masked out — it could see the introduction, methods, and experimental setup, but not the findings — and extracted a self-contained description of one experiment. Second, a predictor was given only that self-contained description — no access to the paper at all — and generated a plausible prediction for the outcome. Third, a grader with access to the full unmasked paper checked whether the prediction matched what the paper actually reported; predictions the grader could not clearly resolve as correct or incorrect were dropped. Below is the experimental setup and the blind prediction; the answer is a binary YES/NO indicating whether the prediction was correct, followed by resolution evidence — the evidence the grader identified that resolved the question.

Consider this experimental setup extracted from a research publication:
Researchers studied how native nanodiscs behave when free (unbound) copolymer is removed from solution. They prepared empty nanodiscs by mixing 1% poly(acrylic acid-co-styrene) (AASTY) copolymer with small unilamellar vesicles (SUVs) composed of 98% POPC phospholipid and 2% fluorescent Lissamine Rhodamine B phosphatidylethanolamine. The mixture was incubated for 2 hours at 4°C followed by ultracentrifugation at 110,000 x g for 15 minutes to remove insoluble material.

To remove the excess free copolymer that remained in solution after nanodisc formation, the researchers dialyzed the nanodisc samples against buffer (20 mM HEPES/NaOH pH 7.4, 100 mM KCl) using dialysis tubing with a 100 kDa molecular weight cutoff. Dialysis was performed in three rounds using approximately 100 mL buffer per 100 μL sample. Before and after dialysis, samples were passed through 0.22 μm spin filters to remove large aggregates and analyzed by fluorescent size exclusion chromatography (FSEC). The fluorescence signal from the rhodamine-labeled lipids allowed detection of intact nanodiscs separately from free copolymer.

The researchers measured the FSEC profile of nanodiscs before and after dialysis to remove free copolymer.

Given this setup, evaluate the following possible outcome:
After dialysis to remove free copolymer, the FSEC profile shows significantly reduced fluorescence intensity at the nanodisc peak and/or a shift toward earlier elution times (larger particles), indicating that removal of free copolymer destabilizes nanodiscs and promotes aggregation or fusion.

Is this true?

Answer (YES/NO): NO